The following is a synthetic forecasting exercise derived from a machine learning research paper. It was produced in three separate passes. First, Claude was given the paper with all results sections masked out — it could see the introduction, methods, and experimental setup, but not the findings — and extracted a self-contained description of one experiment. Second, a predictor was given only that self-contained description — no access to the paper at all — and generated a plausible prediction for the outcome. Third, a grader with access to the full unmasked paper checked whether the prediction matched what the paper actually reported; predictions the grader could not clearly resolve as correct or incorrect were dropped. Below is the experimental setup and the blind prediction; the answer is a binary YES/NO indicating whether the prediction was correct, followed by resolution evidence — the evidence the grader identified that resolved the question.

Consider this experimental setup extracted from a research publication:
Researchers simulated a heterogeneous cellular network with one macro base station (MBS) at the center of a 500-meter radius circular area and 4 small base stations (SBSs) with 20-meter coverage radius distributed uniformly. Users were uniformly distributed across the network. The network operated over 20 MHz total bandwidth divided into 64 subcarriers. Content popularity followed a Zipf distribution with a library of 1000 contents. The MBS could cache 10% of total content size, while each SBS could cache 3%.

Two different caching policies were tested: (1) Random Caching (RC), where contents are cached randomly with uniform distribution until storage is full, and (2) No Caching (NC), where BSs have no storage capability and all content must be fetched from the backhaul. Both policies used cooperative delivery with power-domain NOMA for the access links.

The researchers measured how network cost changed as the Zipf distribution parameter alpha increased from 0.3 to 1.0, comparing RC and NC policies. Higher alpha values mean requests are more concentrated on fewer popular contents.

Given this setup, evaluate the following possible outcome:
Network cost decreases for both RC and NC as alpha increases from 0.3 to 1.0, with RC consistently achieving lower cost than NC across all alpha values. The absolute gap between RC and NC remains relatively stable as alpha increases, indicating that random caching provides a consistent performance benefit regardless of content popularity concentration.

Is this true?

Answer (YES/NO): NO